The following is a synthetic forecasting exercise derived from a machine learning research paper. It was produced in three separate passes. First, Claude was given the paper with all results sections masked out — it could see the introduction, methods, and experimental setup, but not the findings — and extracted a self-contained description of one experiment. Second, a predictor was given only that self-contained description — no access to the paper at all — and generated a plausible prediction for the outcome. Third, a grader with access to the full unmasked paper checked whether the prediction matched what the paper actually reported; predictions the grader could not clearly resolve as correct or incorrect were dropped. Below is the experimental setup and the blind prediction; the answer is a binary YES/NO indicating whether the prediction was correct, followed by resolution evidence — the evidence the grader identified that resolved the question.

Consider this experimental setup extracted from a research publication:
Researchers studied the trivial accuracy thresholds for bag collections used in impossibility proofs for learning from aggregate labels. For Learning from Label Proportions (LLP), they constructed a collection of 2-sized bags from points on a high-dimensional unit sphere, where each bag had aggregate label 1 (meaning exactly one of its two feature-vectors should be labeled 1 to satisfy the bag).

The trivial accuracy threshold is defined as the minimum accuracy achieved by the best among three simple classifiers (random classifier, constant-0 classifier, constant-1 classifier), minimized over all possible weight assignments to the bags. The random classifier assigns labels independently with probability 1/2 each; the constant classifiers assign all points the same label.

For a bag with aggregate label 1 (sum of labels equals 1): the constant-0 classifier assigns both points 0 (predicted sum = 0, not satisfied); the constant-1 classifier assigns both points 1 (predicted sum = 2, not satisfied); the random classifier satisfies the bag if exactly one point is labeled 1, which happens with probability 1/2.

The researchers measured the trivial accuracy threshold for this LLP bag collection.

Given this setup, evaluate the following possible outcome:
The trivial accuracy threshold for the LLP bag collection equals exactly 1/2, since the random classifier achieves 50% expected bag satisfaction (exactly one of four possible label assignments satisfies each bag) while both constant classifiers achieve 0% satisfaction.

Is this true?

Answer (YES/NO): YES